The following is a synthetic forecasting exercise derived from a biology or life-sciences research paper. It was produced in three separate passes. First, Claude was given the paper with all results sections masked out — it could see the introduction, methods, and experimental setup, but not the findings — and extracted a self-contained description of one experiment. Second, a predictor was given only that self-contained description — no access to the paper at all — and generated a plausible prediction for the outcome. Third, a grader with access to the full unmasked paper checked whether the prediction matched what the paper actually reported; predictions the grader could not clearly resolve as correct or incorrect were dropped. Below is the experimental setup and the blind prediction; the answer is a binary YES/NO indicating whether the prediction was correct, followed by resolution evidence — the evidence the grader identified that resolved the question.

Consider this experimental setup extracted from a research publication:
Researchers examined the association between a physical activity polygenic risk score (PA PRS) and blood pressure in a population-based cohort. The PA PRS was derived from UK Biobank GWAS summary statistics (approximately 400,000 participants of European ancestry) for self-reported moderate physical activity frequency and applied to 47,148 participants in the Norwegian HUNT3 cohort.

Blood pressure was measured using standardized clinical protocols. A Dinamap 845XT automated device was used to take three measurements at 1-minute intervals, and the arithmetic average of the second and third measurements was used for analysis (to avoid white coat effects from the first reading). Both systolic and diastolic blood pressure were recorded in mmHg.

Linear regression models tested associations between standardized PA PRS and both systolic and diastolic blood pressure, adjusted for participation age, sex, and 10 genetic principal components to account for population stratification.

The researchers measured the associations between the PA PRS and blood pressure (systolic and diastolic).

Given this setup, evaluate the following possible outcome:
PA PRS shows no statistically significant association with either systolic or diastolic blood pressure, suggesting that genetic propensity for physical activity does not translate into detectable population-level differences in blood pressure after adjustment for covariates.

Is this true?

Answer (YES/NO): YES